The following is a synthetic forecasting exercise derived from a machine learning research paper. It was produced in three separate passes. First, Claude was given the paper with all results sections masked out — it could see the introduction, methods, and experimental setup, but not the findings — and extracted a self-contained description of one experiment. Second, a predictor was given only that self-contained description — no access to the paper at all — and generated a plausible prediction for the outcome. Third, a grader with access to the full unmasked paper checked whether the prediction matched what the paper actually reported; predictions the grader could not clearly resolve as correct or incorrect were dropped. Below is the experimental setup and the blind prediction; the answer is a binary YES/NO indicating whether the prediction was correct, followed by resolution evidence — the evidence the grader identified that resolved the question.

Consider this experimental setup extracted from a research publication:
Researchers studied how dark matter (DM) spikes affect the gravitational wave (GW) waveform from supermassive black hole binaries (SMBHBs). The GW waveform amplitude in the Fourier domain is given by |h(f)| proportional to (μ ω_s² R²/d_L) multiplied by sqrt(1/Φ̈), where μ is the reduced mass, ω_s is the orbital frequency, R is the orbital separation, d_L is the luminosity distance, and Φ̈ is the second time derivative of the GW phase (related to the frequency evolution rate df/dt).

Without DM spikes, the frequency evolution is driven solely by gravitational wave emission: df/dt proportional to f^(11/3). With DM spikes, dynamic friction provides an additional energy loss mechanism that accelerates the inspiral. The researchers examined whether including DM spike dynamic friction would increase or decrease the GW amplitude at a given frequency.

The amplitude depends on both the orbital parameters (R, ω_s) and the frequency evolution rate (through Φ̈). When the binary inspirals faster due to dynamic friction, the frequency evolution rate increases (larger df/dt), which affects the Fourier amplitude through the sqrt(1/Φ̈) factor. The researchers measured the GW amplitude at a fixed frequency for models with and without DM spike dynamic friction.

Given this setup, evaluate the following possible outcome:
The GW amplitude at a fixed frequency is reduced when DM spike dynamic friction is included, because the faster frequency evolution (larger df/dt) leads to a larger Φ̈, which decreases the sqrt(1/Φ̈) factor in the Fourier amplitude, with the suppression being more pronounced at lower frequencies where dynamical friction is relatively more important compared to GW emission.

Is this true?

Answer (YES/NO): YES